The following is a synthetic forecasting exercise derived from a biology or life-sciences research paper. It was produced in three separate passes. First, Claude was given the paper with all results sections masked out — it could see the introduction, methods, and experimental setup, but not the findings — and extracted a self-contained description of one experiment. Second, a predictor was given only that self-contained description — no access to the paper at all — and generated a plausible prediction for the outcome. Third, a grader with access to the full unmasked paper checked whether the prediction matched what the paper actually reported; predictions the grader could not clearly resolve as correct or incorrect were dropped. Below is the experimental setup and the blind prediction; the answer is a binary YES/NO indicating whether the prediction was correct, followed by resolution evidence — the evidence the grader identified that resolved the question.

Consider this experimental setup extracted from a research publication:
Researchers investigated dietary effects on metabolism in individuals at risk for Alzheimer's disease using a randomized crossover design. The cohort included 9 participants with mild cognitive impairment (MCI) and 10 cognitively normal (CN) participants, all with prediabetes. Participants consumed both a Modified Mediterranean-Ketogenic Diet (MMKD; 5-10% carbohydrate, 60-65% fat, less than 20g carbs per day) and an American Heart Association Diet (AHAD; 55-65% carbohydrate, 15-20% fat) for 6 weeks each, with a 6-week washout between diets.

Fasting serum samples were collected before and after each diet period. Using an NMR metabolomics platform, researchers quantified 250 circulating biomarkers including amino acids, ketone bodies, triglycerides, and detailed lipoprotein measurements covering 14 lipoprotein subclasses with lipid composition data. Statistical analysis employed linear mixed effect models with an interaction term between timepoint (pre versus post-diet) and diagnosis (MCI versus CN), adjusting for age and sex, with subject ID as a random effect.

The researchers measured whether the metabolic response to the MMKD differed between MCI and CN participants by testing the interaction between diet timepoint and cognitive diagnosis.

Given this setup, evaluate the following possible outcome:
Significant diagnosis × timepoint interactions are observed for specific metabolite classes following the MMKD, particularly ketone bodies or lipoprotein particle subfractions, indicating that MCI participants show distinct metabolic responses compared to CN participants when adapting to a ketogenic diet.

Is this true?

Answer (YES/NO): NO